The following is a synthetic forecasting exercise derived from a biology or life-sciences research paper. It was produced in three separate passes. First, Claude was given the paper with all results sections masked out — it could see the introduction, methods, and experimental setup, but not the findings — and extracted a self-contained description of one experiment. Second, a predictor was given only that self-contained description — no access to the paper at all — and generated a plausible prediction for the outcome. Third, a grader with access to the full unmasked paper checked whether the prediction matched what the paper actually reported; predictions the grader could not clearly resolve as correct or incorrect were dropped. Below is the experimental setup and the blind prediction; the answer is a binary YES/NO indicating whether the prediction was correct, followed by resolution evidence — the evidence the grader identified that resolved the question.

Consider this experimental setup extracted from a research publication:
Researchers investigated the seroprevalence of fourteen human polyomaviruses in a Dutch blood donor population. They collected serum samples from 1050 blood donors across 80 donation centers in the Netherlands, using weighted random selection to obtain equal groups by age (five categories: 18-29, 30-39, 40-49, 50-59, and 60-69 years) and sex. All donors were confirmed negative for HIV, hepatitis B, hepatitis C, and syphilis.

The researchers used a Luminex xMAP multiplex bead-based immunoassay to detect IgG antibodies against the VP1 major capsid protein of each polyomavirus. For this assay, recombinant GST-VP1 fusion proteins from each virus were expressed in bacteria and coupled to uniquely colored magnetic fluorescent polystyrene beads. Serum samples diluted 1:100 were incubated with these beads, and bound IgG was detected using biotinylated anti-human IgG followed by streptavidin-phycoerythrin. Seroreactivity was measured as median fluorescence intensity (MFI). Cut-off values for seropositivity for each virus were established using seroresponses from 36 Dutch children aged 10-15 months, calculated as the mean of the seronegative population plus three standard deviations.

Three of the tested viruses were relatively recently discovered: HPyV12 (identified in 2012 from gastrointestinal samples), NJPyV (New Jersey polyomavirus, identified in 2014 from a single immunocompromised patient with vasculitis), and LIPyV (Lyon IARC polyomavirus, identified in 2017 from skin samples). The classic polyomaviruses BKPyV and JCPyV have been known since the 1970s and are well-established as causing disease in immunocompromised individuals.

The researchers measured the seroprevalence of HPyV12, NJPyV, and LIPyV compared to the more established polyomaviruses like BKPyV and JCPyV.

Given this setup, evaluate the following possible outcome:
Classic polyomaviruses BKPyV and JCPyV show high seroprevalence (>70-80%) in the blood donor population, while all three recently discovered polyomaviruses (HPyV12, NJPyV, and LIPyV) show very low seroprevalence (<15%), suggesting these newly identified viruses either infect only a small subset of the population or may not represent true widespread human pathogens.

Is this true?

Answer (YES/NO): NO